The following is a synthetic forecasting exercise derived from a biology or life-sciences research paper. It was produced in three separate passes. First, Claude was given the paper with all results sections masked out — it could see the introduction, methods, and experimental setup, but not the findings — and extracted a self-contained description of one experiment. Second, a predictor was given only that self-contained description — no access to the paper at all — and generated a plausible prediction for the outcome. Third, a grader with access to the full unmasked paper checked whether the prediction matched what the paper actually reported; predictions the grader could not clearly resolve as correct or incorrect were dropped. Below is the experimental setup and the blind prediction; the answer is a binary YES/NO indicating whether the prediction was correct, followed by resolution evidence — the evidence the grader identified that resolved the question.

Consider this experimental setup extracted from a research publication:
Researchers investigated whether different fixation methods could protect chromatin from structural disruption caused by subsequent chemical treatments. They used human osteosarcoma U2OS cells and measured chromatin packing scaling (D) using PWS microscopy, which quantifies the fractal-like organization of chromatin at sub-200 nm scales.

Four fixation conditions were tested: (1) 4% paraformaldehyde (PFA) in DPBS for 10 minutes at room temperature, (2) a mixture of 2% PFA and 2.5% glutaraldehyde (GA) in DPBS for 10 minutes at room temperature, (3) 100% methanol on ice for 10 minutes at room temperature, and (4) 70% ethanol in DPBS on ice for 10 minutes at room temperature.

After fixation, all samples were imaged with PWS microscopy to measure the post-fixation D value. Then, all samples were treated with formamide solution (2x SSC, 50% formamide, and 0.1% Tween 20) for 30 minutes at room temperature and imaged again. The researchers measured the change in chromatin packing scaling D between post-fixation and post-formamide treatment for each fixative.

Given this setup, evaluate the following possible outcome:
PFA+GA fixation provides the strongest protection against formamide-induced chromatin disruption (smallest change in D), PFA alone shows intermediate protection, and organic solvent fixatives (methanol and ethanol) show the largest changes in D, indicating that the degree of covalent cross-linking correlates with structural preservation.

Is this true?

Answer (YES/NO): NO